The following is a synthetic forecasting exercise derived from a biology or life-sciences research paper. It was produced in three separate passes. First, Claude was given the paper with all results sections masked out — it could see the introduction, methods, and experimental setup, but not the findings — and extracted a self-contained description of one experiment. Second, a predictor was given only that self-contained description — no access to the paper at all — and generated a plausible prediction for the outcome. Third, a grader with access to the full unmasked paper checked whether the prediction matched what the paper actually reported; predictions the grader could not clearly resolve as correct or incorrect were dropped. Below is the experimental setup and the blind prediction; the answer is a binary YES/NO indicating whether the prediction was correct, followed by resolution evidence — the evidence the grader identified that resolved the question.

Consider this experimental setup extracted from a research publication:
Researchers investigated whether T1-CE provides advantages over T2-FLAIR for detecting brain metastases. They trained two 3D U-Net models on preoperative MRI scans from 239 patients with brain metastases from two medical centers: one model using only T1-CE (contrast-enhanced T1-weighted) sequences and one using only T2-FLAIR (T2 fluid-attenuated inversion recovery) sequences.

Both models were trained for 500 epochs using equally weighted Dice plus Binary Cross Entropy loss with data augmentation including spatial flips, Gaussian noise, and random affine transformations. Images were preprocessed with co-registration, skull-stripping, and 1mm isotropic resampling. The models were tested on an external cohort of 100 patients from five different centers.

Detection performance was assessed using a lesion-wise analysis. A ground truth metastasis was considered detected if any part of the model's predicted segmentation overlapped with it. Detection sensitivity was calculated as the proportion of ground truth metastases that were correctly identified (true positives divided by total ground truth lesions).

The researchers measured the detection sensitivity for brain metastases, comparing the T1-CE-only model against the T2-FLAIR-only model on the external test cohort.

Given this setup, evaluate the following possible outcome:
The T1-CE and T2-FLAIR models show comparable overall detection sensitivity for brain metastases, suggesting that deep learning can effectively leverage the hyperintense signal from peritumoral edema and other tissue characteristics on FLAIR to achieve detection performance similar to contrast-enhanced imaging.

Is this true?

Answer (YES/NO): NO